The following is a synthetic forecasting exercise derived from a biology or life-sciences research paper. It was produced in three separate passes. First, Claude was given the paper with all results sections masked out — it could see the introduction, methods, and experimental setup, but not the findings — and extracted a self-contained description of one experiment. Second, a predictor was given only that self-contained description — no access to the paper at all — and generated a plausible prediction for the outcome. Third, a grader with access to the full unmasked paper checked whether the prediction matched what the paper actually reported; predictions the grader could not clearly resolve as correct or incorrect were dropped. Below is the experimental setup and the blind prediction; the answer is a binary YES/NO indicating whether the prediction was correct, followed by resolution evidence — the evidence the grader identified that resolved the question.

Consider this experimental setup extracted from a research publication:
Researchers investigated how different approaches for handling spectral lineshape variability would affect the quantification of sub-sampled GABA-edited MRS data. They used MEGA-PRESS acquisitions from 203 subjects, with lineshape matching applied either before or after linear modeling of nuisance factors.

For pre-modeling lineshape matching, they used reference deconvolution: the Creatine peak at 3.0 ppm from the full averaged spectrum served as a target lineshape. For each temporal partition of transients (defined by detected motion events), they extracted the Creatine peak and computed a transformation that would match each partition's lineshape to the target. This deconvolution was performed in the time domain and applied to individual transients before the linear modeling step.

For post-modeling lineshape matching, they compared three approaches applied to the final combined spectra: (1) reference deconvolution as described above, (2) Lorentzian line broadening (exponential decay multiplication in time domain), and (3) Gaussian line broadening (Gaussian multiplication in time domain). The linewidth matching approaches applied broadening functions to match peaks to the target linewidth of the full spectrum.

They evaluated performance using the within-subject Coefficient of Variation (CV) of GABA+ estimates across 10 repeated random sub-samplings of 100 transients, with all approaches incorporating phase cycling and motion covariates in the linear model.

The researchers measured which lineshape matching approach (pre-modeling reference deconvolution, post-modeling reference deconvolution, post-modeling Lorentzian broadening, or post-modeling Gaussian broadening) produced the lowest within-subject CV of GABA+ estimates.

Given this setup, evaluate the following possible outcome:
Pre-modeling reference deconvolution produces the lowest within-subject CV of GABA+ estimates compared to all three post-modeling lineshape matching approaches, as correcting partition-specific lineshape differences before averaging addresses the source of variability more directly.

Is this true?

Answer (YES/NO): NO